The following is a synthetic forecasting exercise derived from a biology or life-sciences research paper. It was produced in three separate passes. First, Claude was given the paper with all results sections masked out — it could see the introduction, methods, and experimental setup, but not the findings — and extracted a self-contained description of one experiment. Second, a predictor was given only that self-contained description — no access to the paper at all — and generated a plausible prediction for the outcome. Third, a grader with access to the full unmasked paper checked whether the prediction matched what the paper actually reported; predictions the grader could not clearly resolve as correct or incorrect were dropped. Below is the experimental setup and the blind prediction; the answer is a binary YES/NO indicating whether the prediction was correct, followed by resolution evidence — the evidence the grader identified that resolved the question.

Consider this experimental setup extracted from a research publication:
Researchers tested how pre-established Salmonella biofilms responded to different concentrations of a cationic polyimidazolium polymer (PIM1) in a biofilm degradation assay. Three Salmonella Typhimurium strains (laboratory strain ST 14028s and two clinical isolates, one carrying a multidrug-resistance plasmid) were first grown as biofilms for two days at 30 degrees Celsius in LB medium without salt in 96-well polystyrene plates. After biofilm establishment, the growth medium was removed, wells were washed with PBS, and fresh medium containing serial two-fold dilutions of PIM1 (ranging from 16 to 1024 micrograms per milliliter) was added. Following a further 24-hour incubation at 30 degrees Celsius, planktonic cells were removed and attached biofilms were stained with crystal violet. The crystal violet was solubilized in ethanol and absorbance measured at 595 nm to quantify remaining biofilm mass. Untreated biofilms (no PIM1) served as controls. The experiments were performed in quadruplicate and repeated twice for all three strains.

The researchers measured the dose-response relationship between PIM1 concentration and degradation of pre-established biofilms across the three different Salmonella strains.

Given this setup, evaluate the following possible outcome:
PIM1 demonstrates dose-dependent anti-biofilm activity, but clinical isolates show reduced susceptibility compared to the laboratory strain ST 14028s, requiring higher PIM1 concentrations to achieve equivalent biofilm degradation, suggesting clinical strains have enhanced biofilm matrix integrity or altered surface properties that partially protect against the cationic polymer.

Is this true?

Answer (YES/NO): YES